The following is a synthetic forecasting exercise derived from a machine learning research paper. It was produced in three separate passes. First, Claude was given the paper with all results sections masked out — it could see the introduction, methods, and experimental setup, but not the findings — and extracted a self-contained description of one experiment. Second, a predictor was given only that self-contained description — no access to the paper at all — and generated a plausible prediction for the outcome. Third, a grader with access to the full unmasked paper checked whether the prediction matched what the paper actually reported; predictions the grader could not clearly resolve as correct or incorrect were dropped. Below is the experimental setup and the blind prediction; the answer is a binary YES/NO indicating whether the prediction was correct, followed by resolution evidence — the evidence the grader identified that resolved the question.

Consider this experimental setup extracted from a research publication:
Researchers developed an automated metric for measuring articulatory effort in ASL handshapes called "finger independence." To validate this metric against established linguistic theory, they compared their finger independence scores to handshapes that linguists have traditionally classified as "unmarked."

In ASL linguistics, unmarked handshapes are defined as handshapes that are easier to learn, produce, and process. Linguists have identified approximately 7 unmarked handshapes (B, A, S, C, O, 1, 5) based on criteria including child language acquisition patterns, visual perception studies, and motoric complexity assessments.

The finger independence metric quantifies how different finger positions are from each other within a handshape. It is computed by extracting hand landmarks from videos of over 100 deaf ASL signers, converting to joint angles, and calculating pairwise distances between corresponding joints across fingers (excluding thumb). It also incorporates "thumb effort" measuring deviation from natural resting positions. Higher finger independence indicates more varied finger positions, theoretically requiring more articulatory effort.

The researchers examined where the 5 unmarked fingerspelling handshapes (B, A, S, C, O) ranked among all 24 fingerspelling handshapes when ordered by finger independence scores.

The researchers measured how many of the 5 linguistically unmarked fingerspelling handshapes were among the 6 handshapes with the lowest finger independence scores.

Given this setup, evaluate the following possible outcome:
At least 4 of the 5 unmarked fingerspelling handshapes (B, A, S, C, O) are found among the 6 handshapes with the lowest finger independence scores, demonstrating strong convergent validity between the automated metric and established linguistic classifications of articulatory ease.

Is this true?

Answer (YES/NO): YES